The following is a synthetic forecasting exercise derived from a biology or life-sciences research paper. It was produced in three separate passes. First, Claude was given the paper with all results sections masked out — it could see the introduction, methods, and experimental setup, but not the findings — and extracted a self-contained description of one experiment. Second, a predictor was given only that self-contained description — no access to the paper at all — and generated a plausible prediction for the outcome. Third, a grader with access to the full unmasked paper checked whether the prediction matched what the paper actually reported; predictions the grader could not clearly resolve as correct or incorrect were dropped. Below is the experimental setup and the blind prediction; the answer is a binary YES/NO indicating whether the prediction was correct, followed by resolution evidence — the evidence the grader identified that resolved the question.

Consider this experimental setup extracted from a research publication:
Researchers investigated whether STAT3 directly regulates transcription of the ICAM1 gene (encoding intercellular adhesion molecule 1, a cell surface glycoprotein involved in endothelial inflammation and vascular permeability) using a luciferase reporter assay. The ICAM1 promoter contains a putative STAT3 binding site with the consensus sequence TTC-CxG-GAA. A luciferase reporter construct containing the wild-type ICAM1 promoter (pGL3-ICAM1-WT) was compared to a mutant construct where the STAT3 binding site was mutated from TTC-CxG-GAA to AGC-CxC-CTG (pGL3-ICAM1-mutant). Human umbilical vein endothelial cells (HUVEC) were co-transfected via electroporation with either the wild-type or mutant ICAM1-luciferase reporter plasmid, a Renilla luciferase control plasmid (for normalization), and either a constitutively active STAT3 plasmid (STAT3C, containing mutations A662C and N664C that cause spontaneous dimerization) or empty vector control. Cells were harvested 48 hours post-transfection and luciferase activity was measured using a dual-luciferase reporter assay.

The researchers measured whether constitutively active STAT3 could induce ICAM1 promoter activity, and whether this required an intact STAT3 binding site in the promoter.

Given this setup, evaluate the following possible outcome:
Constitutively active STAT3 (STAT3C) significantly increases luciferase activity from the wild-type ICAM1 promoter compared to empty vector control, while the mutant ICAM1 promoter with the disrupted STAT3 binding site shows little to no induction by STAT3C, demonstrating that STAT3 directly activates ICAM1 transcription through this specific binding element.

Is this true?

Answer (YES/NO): YES